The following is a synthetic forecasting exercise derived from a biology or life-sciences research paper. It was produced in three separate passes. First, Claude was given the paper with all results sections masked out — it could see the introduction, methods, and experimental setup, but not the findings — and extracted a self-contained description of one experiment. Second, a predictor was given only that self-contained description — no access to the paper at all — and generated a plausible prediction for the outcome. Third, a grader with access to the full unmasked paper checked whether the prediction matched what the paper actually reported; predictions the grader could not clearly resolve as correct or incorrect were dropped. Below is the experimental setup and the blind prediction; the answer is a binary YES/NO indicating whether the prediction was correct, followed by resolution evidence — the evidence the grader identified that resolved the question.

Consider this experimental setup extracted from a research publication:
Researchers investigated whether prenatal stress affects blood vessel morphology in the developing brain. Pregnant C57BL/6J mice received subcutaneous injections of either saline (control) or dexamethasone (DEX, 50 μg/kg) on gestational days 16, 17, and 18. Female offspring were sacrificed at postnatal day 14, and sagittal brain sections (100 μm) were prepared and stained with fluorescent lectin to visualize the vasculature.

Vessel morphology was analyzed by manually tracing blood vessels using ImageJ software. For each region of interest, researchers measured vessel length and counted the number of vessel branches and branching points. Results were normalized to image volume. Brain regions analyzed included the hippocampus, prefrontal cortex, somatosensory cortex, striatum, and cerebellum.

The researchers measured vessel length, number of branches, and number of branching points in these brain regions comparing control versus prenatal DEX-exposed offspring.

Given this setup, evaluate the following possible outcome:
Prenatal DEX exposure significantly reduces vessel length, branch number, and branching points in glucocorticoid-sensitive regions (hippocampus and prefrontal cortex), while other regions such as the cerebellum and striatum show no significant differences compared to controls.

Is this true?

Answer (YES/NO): NO